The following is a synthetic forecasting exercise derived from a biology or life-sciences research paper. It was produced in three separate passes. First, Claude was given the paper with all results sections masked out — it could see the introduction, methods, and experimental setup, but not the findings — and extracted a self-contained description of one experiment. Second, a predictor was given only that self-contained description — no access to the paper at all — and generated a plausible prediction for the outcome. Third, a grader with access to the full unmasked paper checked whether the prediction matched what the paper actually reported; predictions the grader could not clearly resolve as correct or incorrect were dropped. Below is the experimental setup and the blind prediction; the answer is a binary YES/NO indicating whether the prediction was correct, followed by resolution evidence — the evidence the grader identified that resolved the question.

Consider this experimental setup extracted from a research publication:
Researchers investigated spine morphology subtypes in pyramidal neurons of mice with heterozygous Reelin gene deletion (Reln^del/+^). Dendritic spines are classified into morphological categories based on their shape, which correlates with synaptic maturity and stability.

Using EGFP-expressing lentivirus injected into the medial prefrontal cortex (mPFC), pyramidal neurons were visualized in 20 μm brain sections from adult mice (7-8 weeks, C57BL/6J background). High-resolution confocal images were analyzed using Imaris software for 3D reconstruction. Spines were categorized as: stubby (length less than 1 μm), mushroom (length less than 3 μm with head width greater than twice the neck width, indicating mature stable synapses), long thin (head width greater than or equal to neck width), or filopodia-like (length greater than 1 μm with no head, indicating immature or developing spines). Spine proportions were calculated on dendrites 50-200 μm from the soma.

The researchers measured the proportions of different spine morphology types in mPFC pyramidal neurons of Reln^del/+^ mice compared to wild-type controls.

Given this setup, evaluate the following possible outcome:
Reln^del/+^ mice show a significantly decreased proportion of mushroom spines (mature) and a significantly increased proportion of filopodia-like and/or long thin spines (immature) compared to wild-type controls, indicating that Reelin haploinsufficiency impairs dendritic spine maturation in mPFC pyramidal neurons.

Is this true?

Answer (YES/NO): NO